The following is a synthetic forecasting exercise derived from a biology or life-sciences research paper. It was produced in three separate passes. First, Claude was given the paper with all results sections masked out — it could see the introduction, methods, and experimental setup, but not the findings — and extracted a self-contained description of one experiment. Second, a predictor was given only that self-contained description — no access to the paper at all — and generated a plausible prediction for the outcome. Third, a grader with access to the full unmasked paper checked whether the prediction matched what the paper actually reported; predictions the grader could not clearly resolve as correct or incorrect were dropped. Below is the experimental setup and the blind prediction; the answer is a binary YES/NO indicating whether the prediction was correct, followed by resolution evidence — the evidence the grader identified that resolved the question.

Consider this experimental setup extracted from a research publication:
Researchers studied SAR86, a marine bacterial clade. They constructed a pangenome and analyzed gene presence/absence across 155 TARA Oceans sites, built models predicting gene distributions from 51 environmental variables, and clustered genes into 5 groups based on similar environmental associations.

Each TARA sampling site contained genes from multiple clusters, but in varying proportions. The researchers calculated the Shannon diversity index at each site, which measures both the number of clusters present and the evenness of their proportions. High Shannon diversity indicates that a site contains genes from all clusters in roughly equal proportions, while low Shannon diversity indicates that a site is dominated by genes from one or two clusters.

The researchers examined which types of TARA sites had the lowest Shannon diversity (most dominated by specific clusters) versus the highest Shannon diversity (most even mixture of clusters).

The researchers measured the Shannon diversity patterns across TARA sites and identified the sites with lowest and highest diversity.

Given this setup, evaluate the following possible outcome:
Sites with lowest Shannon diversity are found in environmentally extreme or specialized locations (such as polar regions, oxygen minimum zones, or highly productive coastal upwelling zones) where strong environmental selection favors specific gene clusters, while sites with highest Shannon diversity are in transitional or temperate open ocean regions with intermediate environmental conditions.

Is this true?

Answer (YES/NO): NO